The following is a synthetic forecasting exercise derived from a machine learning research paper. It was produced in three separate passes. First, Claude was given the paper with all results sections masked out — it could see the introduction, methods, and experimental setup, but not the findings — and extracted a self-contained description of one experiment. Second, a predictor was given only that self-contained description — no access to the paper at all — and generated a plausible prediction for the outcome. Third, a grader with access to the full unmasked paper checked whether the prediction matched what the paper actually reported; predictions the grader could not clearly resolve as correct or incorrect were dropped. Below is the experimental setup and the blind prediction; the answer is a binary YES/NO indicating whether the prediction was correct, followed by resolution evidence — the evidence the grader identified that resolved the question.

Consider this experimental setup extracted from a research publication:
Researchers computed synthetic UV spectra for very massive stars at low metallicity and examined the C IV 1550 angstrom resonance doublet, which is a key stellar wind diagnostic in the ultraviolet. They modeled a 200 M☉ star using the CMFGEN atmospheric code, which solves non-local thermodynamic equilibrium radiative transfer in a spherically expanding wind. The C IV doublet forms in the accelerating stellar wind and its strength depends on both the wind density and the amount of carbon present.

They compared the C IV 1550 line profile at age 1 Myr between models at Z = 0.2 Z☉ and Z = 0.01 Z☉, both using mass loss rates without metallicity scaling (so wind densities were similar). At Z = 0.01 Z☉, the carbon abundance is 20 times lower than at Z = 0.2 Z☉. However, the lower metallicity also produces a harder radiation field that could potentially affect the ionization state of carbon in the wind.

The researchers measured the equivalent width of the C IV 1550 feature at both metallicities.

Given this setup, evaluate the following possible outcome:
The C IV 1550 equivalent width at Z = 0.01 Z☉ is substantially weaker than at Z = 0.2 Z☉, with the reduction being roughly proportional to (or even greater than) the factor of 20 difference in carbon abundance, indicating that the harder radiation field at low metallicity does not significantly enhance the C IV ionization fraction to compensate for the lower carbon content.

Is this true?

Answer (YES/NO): YES